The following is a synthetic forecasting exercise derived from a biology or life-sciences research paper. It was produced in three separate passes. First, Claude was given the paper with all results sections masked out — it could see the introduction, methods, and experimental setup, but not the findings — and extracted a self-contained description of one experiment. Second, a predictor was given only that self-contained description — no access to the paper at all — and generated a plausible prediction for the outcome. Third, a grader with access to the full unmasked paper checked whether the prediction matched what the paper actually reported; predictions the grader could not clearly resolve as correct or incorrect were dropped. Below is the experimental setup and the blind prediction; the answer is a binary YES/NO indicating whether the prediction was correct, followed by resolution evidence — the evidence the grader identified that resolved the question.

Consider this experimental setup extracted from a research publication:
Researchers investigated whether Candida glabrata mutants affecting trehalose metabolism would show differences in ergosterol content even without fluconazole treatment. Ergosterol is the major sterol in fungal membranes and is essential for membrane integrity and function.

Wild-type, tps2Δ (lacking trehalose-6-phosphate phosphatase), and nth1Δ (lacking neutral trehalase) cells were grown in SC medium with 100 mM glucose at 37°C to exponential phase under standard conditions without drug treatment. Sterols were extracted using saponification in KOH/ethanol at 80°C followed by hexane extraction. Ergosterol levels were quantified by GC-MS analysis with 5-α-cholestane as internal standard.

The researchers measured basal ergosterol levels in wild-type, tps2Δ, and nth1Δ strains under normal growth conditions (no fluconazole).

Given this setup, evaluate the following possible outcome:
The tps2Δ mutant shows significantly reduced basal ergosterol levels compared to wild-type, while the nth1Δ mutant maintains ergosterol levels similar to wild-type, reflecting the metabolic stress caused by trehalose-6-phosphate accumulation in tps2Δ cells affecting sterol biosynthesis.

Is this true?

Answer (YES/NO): NO